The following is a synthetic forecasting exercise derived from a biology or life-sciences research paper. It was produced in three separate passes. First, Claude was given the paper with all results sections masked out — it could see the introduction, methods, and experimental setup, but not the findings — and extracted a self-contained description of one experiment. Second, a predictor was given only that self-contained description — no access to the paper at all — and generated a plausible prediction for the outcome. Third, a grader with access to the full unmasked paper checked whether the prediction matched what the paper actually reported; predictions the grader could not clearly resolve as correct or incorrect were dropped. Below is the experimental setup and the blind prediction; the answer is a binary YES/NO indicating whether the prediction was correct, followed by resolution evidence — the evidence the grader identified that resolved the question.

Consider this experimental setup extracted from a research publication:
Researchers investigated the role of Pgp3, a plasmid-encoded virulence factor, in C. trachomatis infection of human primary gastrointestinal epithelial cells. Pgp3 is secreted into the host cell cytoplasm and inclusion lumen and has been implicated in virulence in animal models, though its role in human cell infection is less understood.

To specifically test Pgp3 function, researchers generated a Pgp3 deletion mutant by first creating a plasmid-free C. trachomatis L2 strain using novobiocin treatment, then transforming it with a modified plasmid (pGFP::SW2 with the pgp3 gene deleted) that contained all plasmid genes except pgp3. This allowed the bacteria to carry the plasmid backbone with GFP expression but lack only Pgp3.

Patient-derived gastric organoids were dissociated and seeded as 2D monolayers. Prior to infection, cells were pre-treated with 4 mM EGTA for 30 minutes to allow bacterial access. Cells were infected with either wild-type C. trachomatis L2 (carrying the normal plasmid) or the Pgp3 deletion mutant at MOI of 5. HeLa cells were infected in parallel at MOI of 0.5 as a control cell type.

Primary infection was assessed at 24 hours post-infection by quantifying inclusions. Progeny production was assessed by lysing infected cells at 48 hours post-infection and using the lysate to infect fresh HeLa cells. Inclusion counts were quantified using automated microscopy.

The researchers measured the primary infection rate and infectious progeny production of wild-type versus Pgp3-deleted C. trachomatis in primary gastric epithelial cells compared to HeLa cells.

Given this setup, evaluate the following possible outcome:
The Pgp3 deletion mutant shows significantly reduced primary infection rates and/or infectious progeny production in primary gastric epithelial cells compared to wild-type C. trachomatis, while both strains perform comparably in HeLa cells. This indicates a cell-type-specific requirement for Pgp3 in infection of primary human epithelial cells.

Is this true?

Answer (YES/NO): YES